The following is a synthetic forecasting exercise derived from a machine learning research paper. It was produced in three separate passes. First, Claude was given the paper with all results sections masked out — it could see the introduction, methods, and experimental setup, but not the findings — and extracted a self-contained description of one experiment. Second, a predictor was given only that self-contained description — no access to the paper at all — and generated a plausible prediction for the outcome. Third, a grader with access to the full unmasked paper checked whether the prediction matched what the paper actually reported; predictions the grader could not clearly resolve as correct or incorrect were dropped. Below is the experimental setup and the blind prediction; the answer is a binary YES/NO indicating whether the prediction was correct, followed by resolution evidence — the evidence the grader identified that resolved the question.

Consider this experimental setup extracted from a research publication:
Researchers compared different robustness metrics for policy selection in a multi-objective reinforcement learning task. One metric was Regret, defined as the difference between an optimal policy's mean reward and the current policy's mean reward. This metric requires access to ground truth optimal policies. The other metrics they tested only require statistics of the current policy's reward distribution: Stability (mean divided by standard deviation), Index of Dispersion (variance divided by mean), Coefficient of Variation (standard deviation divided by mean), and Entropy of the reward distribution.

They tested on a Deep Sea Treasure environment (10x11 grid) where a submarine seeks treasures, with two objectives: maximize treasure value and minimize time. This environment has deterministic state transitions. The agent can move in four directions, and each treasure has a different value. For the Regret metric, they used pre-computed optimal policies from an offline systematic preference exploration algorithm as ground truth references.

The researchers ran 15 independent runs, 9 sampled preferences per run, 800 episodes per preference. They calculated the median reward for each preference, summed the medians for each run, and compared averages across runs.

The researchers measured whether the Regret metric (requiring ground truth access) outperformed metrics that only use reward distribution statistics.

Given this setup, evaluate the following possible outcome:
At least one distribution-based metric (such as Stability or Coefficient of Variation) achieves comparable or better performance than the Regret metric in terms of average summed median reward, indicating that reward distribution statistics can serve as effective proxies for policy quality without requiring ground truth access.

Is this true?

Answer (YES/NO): NO